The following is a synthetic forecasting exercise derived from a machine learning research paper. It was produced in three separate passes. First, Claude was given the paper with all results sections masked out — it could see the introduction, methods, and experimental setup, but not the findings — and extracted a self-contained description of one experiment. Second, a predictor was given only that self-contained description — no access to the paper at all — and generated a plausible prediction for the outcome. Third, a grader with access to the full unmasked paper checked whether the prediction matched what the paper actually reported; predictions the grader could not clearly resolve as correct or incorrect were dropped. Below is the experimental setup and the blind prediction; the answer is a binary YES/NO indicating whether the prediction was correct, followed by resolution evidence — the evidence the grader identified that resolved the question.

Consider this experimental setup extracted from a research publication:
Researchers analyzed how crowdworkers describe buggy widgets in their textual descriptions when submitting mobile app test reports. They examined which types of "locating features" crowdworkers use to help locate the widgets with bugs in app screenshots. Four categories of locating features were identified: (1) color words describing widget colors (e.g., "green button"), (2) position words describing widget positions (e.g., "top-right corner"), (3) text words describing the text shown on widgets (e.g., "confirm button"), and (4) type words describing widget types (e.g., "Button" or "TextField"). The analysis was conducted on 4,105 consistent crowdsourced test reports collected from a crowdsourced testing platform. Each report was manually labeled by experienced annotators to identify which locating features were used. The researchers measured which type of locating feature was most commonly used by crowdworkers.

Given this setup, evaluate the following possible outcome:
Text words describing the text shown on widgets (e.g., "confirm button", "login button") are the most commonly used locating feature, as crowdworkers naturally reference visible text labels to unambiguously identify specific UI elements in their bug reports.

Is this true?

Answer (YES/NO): YES